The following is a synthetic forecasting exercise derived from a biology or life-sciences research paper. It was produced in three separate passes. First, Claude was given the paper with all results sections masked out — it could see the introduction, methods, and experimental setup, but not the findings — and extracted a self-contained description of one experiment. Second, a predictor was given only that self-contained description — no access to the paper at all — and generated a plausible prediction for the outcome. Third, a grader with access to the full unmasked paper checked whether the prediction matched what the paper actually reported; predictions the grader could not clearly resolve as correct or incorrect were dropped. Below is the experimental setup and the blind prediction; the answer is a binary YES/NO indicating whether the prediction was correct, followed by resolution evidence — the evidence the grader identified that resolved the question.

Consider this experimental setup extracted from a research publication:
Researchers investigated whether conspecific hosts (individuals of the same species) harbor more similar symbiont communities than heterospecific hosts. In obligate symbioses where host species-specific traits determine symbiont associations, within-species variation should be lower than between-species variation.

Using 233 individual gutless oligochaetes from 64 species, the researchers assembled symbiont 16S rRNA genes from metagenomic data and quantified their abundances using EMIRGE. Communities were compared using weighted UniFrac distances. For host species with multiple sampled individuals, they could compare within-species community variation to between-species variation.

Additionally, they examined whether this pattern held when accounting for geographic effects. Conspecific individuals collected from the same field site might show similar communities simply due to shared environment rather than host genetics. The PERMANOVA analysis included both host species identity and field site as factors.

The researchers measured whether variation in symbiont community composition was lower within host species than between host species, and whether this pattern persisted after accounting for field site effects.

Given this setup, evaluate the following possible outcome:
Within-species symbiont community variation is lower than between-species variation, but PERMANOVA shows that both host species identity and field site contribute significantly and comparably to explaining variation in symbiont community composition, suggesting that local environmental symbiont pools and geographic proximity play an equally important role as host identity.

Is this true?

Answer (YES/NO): NO